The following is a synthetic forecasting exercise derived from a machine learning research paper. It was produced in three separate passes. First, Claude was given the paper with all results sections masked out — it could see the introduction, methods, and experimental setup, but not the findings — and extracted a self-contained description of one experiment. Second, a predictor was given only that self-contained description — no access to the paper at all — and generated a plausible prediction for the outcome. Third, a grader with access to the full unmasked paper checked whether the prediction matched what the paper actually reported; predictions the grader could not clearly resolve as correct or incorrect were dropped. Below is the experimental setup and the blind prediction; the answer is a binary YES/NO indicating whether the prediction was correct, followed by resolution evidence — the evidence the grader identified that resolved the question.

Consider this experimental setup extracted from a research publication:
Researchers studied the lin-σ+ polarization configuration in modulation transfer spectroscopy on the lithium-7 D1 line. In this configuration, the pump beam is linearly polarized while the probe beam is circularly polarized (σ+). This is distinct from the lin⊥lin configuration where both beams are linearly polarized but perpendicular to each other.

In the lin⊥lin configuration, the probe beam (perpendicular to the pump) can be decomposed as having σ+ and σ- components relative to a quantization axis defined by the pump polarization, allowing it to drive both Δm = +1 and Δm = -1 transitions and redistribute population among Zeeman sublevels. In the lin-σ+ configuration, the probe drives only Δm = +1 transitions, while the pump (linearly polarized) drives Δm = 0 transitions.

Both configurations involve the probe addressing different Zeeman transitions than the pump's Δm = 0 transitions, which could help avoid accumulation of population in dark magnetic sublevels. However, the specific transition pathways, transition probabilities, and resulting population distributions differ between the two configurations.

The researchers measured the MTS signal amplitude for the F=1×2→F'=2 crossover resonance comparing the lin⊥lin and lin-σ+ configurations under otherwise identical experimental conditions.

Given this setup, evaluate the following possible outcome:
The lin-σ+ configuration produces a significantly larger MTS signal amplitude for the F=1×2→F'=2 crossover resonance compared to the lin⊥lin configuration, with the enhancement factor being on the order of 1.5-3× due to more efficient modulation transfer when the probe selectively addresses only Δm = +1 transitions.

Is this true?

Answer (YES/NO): NO